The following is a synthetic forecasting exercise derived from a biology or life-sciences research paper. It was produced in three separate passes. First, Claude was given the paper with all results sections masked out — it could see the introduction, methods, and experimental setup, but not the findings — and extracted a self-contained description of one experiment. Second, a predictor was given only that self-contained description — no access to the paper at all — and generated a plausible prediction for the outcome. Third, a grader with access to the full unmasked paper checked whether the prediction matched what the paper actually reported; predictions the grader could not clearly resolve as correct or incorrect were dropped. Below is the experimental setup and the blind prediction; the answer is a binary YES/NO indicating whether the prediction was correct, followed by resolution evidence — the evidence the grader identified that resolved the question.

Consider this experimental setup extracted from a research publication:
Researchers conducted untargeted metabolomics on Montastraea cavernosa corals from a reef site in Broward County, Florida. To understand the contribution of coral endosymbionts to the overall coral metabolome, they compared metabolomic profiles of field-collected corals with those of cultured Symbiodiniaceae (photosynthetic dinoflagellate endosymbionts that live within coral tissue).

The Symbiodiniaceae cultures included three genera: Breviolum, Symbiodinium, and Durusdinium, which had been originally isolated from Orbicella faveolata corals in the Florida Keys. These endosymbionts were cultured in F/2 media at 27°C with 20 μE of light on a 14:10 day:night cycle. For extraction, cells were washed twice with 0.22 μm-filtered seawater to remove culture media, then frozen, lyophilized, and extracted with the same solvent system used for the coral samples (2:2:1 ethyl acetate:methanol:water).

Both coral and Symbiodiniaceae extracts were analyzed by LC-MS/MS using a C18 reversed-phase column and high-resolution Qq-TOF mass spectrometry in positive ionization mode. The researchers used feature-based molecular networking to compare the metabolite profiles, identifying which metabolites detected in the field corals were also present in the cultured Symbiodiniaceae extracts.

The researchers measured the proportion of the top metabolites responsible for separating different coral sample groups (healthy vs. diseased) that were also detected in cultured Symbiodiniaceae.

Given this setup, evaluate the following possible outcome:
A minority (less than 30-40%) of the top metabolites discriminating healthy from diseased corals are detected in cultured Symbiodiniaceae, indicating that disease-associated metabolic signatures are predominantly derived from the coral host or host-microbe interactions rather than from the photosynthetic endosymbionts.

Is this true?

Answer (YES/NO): NO